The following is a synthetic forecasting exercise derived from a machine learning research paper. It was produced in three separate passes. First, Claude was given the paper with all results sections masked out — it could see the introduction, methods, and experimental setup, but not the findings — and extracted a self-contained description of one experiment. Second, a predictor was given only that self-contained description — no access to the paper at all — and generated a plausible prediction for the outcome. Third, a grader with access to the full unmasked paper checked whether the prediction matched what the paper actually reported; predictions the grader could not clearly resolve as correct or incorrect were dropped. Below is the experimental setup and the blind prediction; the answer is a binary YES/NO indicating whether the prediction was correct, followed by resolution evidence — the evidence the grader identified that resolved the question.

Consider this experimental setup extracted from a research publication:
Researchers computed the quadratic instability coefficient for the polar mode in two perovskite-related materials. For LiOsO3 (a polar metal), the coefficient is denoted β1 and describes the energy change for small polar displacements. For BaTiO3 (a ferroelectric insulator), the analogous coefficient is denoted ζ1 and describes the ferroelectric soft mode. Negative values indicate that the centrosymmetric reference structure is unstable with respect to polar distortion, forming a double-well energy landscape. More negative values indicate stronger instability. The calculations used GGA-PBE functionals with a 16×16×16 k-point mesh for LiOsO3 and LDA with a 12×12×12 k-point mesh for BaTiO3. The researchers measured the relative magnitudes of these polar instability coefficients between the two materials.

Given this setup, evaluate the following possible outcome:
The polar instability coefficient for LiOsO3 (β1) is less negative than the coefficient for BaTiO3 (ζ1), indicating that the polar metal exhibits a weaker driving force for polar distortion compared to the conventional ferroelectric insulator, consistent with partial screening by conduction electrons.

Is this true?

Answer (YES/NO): YES